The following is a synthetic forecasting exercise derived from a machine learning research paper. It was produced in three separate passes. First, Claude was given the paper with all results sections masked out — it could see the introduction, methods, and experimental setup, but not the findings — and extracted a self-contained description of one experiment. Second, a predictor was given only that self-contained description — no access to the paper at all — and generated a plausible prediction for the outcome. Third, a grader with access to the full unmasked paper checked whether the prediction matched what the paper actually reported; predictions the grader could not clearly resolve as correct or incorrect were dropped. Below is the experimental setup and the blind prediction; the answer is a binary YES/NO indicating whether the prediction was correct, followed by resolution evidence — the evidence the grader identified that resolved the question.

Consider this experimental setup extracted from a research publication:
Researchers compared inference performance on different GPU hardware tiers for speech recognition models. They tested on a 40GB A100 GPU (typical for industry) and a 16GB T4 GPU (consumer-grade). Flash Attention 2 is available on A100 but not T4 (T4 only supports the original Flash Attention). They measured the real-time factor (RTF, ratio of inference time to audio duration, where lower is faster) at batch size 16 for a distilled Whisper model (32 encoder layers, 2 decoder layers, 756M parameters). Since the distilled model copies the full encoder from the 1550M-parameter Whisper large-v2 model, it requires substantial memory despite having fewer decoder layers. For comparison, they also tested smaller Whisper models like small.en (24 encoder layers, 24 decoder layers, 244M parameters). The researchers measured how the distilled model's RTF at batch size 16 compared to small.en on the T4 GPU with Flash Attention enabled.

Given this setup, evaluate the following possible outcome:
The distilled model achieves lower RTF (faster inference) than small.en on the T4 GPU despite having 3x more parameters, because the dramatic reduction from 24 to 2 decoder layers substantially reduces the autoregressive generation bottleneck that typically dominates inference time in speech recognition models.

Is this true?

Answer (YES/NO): NO